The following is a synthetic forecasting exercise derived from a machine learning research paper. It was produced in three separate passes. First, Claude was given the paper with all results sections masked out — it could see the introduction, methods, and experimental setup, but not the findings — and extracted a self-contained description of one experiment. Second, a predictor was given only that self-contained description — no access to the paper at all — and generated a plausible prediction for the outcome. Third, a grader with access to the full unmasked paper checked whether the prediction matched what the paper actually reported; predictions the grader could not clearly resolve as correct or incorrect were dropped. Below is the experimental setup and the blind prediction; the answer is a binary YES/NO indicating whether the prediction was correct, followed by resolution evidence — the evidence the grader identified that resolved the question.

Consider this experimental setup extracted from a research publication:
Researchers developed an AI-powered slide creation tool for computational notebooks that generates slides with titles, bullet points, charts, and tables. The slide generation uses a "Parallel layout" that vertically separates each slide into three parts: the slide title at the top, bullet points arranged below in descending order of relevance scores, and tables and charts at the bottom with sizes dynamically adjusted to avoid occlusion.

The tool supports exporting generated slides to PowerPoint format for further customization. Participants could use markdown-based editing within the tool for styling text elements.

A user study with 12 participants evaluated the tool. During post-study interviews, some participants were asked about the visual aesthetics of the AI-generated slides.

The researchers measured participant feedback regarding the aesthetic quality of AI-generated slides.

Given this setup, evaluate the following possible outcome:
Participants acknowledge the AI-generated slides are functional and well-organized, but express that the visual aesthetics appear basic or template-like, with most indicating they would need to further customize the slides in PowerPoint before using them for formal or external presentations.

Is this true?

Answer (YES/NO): NO